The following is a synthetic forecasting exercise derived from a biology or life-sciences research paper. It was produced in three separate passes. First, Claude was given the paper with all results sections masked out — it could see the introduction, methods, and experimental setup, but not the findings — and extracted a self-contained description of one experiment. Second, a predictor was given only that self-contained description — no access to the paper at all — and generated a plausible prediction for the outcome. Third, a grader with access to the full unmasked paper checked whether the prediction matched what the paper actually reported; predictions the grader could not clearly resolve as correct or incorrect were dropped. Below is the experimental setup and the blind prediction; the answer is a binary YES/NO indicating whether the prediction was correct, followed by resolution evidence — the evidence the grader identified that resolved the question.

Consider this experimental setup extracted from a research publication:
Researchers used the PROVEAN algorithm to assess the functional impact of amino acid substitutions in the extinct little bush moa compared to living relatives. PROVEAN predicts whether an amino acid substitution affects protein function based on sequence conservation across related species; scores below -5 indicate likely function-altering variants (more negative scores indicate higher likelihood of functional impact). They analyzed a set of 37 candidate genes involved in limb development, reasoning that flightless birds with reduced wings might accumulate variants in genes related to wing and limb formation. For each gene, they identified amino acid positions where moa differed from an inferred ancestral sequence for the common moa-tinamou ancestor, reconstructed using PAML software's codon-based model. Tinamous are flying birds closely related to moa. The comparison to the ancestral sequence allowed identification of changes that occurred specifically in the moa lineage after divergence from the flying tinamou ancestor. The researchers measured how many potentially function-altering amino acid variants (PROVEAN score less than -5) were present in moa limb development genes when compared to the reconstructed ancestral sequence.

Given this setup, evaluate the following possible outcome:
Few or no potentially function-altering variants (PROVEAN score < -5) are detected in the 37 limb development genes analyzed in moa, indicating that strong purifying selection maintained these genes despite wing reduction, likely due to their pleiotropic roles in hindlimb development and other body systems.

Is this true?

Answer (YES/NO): NO